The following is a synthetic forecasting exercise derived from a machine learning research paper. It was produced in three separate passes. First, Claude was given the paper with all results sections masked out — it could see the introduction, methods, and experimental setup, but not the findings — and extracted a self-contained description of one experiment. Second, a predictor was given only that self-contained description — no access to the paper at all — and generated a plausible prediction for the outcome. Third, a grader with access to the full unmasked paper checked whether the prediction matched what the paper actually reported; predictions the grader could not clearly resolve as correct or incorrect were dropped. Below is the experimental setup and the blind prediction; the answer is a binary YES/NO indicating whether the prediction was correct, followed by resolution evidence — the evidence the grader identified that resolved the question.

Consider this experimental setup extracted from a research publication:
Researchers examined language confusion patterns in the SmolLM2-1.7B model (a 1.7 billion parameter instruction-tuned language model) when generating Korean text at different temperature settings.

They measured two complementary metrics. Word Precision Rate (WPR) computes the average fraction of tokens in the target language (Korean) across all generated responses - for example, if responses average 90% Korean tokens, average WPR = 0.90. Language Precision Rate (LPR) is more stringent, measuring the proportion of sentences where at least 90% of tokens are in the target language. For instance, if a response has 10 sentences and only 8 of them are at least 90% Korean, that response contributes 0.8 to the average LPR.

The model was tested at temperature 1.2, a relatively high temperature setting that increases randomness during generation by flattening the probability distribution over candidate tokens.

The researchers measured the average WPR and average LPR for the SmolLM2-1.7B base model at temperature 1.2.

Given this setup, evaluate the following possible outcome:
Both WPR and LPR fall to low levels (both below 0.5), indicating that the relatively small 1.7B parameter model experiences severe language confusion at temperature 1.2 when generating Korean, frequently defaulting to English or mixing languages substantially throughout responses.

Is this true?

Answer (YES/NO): NO